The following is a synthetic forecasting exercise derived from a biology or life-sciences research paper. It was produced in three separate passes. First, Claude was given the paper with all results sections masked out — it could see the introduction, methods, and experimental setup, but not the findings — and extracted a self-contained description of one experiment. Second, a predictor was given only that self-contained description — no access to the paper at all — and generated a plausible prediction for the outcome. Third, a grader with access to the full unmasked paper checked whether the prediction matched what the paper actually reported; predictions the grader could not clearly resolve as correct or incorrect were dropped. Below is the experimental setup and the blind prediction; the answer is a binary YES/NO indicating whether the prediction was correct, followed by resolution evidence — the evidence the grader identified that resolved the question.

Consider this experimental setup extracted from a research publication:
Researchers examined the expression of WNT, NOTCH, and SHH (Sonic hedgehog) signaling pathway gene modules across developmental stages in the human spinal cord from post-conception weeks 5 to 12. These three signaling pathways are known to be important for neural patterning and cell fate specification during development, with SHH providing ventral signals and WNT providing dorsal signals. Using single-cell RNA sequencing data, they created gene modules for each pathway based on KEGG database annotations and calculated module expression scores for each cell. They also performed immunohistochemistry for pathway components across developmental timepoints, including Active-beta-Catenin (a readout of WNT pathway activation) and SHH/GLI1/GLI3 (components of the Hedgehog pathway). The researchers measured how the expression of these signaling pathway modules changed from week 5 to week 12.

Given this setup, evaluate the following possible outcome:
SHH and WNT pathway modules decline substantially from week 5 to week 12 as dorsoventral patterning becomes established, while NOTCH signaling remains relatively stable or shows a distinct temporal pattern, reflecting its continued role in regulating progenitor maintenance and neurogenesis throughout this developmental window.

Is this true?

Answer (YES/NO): NO